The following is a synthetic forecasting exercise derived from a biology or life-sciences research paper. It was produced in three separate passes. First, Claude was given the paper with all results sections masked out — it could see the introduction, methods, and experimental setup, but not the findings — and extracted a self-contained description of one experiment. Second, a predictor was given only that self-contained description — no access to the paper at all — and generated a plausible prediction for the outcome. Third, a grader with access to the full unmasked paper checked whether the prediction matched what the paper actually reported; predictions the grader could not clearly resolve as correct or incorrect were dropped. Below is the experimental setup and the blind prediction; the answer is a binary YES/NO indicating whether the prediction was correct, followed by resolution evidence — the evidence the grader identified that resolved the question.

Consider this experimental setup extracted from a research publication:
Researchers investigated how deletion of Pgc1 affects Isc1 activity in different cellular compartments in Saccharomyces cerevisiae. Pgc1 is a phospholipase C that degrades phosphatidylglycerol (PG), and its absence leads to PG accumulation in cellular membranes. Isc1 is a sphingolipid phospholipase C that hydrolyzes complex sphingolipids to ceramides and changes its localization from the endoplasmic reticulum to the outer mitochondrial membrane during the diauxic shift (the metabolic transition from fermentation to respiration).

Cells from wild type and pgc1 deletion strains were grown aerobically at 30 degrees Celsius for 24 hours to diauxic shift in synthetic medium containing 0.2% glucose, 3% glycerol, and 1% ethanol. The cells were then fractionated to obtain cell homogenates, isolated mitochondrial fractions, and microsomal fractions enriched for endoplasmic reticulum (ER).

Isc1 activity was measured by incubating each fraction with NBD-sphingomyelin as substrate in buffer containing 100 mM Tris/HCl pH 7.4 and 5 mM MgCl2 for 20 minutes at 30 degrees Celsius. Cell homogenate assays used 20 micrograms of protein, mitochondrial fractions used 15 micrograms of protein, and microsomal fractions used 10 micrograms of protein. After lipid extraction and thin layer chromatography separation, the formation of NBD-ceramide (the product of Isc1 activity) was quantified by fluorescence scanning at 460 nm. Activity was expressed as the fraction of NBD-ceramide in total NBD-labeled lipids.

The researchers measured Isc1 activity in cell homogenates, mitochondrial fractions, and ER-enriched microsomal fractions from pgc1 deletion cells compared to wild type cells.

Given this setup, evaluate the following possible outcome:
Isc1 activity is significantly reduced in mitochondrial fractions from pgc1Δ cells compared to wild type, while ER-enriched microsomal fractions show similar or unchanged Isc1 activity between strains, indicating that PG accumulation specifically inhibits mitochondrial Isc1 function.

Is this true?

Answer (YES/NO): NO